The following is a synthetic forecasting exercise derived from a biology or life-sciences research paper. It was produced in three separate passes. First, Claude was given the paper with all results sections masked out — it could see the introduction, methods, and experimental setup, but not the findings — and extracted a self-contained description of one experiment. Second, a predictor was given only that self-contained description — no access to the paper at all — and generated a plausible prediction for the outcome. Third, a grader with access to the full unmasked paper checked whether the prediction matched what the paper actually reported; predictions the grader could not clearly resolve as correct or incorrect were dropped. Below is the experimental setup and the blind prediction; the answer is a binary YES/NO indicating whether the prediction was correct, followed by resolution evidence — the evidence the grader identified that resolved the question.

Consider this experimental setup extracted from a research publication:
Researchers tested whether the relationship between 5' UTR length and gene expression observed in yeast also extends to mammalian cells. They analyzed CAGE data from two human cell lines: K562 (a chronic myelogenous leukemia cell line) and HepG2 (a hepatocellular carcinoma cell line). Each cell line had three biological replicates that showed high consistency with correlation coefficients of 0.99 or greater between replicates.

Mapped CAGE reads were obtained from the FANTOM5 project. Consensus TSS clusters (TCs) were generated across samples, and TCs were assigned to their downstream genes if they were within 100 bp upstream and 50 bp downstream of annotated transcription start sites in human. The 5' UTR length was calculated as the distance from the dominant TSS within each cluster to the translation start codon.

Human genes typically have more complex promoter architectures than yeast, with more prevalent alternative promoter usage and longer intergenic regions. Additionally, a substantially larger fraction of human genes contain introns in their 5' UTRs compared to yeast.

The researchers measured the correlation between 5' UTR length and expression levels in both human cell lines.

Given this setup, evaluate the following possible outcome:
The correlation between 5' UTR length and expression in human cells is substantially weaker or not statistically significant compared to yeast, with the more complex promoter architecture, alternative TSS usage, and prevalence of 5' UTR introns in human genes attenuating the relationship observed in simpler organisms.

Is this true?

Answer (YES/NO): NO